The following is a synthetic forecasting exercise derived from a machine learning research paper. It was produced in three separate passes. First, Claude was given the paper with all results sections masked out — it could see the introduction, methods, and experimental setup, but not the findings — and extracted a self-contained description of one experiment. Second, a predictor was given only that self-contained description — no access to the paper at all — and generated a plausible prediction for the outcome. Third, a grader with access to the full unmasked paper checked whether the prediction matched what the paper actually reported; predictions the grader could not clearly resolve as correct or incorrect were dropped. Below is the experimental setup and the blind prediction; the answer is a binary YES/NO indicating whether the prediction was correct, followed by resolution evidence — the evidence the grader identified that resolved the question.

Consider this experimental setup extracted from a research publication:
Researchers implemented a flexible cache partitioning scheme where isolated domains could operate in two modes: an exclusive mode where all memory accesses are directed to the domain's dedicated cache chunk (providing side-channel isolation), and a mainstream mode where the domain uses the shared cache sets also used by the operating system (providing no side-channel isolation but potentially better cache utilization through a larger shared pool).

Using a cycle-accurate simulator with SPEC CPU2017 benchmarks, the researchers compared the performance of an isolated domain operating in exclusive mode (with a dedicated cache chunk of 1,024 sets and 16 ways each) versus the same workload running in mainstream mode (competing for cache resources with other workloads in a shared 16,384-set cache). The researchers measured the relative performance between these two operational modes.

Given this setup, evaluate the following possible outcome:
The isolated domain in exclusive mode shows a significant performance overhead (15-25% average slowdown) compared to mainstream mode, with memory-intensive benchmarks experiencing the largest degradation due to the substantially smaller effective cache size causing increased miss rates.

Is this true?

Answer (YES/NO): NO